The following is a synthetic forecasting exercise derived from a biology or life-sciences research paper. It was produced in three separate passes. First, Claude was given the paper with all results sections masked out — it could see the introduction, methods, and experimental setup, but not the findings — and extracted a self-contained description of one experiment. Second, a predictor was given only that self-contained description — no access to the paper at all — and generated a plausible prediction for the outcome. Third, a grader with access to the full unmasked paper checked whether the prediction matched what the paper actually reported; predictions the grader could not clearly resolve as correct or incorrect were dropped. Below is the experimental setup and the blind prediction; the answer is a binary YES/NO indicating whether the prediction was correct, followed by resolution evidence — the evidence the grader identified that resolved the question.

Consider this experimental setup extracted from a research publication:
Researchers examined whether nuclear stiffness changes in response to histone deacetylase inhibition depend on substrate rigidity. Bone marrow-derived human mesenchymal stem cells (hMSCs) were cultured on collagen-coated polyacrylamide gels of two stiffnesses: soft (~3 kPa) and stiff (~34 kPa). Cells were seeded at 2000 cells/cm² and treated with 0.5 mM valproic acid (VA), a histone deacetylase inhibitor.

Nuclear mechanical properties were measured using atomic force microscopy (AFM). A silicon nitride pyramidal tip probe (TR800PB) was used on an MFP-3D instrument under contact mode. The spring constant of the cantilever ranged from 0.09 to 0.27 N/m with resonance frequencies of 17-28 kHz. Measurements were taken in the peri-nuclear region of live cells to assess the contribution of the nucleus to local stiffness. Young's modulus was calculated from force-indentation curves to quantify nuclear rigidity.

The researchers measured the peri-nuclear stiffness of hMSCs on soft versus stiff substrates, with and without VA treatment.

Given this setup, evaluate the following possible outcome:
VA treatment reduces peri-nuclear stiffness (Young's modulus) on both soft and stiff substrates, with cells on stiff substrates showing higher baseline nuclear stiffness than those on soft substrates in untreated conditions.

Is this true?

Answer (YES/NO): YES